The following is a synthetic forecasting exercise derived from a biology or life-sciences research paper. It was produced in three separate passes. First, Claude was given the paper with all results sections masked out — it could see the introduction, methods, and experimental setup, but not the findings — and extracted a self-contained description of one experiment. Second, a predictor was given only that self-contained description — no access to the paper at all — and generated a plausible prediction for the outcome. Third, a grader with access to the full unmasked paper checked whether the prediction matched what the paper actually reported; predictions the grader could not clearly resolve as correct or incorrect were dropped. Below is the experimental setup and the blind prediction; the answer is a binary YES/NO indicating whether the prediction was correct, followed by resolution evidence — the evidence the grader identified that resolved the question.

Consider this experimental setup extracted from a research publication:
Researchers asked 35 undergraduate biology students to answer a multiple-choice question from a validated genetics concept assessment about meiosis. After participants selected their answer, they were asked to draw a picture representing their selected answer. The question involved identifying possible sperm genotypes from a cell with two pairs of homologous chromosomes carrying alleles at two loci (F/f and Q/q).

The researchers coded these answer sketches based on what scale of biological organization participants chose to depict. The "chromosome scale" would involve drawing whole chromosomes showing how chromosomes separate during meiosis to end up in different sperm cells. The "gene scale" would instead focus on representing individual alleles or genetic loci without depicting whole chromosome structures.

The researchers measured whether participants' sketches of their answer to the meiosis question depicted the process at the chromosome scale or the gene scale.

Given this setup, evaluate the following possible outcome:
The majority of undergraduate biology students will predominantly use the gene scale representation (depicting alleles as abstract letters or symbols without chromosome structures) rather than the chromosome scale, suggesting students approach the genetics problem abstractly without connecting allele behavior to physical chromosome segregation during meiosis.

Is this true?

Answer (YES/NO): NO